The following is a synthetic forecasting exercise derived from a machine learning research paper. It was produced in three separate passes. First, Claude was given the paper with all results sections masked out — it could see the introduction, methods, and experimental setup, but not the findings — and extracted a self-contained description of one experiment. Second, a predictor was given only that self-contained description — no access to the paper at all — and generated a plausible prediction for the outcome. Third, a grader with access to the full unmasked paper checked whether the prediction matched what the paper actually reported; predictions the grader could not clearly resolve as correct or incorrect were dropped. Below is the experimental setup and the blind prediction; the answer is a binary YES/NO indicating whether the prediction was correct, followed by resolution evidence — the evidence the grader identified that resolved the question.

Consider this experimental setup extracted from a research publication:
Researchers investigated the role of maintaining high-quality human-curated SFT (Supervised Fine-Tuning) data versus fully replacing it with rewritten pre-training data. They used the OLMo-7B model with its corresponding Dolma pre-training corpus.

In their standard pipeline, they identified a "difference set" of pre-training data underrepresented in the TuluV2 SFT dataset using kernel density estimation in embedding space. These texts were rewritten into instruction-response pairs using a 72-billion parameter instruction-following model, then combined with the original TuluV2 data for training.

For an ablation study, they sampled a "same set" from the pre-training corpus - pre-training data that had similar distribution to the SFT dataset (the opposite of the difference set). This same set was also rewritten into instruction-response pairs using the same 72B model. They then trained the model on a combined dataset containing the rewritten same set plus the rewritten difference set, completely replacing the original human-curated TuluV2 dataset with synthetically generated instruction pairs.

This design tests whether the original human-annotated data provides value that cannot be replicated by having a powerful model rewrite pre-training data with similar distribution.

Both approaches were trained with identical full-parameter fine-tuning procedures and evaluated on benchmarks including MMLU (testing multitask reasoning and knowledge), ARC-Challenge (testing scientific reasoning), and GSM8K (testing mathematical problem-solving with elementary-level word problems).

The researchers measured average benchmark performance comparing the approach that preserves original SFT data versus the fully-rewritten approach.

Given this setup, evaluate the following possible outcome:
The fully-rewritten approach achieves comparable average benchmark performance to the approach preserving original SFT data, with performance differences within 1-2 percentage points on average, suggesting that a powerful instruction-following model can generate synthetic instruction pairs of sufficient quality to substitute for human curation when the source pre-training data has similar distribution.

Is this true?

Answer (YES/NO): NO